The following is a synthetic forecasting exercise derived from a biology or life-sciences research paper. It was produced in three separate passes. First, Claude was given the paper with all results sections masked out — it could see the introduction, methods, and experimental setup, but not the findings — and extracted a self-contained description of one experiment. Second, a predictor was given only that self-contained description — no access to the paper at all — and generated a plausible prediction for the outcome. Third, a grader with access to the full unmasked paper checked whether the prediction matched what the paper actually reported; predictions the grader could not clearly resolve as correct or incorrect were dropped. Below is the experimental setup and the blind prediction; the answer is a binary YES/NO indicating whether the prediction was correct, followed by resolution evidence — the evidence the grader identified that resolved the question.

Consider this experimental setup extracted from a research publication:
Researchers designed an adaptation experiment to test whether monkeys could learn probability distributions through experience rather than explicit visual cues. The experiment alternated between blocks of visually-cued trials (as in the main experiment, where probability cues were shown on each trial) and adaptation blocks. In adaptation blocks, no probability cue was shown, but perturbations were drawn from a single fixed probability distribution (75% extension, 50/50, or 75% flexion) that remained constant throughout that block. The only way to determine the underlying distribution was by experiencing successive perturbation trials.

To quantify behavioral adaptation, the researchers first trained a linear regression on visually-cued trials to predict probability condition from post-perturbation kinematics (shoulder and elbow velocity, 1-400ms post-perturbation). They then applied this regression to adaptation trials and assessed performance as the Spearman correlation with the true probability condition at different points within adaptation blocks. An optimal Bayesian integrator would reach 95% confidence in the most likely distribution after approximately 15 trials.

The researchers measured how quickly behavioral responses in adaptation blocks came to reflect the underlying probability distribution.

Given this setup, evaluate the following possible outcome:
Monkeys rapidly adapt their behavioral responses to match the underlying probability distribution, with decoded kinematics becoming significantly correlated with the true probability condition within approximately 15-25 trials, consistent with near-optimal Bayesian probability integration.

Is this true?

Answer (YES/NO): NO